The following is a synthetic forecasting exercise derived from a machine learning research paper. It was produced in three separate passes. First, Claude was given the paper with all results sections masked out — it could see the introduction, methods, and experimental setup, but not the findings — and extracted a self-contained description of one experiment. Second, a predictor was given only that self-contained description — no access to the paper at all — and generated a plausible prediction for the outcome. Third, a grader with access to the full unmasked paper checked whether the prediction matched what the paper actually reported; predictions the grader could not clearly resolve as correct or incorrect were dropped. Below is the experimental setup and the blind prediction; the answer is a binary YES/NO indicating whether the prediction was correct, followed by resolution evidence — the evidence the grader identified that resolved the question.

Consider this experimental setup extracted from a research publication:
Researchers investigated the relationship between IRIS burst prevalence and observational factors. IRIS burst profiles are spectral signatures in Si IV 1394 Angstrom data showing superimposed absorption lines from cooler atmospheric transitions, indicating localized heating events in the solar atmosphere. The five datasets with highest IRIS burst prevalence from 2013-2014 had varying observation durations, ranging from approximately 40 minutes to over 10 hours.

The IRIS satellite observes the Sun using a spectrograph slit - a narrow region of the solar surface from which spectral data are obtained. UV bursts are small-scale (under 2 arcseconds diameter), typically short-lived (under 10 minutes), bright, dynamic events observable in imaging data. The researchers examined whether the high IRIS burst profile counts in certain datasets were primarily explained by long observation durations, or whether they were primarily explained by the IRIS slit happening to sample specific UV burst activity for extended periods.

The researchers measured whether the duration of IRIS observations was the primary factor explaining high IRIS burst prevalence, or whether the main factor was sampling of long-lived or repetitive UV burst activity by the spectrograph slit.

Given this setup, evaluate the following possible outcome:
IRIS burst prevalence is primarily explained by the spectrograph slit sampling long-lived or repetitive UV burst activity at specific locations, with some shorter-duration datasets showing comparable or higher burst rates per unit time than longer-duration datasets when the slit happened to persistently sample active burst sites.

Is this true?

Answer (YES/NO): YES